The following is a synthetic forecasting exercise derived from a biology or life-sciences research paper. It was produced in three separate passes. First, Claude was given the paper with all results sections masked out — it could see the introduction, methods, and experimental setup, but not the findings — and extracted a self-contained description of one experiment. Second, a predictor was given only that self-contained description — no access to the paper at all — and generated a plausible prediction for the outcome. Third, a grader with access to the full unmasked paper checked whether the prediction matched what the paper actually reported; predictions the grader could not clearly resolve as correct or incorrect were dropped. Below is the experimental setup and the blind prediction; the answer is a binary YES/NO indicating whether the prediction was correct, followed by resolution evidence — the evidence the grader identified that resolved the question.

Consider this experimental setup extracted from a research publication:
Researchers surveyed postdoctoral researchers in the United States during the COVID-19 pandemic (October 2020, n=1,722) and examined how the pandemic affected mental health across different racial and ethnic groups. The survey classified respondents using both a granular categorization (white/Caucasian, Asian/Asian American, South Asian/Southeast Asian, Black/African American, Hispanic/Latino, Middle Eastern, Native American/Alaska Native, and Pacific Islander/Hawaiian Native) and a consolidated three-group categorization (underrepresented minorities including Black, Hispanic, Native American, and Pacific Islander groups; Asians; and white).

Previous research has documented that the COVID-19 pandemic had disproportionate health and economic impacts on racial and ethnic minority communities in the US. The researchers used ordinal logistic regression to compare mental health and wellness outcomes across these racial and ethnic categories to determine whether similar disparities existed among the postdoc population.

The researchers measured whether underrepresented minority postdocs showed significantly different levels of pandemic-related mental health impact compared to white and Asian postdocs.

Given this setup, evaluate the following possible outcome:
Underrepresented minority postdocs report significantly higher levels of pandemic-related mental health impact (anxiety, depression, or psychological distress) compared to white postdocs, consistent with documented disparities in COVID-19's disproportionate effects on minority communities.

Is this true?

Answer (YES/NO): NO